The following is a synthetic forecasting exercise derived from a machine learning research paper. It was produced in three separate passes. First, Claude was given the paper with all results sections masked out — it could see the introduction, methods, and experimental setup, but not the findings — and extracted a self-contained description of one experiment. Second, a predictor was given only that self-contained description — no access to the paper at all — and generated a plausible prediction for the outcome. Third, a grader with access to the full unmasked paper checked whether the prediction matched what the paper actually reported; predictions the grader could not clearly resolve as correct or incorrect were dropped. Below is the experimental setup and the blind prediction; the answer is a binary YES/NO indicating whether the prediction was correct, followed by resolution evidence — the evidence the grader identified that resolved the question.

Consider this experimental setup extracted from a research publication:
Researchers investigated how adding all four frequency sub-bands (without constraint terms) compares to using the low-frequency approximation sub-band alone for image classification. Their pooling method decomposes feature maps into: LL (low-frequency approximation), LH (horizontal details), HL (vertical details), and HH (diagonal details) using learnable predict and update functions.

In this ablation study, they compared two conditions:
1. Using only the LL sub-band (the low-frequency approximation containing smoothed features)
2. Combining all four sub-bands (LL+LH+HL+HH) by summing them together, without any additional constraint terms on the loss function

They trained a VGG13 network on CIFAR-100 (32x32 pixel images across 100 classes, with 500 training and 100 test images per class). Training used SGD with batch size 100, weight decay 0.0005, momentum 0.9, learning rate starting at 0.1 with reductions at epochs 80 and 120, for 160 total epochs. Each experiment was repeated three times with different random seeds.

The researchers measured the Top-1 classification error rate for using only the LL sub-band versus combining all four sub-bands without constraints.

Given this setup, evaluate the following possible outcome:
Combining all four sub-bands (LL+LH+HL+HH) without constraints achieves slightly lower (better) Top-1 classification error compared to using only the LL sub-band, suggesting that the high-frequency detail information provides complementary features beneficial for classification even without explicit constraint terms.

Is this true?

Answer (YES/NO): NO